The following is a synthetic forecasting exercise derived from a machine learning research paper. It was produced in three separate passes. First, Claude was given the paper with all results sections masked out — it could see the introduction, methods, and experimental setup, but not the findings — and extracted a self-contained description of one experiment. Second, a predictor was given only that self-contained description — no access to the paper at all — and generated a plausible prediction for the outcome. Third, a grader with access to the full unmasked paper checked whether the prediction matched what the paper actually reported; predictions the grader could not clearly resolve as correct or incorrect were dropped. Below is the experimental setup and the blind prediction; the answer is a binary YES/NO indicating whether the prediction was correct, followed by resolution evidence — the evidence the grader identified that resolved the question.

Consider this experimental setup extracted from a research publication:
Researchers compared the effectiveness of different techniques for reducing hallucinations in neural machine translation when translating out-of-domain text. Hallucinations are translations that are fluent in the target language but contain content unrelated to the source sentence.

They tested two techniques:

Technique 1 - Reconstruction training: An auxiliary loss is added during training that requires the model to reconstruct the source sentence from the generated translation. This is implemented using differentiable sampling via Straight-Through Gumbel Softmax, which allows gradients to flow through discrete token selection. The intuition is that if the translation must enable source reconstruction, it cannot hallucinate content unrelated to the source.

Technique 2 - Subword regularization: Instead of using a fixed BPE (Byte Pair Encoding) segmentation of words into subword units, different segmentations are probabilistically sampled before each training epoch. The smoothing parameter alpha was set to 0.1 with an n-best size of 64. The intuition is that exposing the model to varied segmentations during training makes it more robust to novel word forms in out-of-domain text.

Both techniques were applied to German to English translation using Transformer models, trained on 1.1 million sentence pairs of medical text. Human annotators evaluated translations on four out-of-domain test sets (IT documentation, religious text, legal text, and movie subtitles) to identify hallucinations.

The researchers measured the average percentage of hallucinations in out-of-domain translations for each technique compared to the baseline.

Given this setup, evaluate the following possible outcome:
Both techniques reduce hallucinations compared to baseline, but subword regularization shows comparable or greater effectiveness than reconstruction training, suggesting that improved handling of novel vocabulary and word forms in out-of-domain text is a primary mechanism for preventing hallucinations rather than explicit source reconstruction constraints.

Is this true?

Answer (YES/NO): NO